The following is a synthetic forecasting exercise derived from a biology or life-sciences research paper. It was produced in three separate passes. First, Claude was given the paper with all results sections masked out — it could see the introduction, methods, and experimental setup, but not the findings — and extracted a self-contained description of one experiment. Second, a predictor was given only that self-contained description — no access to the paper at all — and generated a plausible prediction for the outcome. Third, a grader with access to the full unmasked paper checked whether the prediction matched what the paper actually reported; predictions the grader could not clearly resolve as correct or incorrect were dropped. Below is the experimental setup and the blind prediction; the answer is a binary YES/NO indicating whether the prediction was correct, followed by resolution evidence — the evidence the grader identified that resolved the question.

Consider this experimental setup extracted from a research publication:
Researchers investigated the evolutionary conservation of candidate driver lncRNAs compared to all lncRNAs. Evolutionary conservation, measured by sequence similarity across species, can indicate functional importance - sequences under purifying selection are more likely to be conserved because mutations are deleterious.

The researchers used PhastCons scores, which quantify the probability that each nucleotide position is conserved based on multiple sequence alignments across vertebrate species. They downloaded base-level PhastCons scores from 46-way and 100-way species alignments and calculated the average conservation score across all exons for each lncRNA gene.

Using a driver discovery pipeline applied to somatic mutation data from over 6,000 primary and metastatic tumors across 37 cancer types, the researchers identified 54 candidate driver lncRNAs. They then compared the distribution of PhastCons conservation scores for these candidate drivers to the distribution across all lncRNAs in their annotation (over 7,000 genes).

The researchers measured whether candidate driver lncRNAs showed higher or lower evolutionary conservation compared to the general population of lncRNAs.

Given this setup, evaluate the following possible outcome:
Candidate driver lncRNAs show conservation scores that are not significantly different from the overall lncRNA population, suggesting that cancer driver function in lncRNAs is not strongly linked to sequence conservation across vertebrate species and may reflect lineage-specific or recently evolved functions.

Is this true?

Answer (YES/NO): NO